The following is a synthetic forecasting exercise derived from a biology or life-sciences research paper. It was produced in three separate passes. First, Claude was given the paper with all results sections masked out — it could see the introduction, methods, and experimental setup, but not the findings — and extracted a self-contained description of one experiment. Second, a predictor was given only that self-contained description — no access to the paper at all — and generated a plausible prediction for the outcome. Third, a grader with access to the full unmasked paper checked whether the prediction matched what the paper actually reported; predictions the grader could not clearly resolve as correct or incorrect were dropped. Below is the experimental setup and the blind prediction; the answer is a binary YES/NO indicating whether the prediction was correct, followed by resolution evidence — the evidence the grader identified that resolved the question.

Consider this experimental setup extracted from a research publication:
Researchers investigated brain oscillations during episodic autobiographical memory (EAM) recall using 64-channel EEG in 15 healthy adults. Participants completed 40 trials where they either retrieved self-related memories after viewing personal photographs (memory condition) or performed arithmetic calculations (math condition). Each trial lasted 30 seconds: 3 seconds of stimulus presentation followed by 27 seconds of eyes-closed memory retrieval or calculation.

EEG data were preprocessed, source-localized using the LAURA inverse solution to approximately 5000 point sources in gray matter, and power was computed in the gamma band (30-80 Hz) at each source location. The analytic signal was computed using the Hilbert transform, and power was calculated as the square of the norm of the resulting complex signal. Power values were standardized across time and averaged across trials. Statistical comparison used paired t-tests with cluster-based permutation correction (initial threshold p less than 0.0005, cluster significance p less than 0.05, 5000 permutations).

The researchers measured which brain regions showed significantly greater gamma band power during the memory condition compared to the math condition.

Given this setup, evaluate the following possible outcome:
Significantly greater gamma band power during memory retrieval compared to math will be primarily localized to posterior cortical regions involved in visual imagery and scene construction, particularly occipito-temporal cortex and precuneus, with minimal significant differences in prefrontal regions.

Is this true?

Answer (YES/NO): NO